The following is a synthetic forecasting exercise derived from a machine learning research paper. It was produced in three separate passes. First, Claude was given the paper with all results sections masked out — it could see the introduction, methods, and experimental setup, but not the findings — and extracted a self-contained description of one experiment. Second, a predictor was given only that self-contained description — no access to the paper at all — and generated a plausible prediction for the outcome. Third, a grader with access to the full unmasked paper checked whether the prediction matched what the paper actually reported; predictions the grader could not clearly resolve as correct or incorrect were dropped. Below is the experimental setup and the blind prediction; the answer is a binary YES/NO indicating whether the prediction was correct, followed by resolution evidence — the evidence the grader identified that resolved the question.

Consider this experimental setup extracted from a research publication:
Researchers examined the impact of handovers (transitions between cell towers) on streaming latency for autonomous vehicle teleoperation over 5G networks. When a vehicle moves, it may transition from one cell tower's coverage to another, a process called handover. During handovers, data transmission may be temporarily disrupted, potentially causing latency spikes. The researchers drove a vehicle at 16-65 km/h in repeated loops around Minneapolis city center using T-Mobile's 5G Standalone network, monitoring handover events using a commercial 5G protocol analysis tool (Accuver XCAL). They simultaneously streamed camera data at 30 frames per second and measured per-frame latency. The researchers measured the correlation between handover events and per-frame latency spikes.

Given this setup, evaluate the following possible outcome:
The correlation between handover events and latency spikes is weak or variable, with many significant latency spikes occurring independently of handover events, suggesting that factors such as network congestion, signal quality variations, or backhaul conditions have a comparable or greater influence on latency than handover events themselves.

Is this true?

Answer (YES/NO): NO